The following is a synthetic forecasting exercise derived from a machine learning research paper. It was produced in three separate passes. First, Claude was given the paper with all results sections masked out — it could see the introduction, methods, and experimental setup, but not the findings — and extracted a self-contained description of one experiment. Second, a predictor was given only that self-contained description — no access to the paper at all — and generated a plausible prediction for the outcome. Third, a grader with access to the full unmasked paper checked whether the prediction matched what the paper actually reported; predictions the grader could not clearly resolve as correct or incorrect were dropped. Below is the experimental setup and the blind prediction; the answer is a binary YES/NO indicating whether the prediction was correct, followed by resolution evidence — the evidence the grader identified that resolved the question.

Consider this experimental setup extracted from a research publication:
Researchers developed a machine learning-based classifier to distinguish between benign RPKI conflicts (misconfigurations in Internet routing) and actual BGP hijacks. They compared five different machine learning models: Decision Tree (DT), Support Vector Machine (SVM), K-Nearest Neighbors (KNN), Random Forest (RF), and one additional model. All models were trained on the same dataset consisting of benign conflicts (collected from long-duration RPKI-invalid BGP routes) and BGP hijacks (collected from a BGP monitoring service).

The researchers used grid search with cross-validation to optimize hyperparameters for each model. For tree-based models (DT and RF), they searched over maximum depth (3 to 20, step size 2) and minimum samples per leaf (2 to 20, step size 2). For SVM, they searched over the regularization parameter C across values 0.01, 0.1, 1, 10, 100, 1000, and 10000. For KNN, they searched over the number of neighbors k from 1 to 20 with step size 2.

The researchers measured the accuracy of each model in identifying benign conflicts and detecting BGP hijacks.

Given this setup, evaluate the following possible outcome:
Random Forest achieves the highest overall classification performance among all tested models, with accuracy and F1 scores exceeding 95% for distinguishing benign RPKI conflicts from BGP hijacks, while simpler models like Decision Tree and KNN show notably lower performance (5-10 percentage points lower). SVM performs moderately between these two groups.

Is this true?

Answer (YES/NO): NO